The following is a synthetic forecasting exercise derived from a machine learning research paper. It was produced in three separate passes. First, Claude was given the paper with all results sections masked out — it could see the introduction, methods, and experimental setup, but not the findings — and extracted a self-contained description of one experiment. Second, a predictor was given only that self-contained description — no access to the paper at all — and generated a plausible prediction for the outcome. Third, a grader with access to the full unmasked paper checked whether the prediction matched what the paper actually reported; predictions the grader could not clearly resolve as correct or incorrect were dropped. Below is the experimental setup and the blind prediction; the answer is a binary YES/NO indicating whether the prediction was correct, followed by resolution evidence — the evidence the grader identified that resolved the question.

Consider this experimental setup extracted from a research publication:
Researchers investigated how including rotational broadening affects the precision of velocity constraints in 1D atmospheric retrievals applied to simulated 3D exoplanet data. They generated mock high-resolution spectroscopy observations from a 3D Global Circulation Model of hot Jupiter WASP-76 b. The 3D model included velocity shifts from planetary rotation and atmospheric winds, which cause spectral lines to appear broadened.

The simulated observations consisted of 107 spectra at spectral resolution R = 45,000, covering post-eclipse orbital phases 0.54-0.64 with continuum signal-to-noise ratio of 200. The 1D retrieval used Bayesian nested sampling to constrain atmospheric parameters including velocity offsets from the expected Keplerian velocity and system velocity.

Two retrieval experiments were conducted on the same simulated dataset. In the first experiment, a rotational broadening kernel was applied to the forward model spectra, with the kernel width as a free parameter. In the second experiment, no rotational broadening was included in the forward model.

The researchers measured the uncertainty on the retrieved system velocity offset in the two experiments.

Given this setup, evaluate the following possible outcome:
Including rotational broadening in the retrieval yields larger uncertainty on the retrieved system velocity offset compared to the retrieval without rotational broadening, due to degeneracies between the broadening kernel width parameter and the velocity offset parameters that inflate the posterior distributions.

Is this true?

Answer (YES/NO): NO